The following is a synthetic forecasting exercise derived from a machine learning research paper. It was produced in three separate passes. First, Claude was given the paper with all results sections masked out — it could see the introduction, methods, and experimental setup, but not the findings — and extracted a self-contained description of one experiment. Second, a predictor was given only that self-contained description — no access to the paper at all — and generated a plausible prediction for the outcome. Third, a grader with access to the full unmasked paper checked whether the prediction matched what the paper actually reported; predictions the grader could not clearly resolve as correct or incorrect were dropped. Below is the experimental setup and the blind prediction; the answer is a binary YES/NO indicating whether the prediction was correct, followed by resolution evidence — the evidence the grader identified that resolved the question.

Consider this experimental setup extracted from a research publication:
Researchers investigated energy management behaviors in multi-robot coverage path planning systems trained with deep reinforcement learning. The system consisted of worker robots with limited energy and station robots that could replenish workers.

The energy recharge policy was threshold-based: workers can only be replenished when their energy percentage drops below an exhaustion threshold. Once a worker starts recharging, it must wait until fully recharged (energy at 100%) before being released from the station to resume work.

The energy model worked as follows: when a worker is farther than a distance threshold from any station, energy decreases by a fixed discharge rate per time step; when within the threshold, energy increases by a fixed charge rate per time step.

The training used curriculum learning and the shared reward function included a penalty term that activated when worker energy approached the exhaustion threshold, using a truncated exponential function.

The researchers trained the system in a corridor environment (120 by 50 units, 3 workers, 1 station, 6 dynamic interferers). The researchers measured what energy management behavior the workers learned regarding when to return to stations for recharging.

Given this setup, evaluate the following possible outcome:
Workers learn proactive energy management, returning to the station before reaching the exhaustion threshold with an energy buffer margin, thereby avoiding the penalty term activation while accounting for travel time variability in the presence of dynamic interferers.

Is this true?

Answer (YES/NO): NO